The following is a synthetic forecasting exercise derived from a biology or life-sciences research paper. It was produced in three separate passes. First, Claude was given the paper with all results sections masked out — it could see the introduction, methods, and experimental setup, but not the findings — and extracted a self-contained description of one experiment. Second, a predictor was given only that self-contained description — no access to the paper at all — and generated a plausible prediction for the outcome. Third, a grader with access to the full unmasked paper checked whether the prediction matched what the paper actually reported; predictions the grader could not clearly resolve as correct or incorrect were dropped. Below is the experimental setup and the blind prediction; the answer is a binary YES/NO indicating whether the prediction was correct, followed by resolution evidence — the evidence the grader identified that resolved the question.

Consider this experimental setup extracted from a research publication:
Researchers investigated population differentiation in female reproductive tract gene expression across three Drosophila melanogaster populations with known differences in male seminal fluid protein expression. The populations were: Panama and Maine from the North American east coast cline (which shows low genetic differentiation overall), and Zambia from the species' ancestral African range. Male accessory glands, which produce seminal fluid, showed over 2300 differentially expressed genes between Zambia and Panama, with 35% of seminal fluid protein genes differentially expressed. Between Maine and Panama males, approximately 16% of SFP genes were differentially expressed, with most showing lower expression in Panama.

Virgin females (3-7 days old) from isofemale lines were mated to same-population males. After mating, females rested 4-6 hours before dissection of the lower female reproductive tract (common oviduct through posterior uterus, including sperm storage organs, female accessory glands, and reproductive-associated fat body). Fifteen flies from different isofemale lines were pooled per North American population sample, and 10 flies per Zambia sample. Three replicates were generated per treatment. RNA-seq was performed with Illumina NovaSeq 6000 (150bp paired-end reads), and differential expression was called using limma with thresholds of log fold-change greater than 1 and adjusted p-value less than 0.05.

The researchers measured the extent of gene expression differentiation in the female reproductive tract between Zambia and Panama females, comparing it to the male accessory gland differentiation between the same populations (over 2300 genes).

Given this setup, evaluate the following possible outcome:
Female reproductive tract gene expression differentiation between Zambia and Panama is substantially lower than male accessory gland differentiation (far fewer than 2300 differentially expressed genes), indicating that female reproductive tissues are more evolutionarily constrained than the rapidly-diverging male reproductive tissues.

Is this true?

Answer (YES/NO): NO